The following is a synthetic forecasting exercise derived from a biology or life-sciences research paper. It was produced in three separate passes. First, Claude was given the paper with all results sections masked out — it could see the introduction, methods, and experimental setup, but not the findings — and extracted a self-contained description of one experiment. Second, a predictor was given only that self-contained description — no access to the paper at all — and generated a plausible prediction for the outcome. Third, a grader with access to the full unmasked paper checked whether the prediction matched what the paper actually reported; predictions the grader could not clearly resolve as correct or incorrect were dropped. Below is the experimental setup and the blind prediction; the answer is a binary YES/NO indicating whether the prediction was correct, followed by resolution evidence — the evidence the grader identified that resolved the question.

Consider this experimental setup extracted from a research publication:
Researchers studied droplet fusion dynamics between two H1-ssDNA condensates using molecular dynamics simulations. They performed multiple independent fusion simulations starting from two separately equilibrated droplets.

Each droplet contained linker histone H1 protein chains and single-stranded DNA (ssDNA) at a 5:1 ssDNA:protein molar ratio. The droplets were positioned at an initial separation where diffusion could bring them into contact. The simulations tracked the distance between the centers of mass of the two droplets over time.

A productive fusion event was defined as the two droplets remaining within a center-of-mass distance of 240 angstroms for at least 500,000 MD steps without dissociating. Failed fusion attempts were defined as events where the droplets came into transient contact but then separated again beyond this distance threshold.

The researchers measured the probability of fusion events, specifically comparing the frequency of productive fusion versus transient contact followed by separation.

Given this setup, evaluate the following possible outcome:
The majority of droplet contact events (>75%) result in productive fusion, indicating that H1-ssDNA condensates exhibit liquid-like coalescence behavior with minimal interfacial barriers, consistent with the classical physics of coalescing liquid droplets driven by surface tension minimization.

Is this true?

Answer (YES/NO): NO